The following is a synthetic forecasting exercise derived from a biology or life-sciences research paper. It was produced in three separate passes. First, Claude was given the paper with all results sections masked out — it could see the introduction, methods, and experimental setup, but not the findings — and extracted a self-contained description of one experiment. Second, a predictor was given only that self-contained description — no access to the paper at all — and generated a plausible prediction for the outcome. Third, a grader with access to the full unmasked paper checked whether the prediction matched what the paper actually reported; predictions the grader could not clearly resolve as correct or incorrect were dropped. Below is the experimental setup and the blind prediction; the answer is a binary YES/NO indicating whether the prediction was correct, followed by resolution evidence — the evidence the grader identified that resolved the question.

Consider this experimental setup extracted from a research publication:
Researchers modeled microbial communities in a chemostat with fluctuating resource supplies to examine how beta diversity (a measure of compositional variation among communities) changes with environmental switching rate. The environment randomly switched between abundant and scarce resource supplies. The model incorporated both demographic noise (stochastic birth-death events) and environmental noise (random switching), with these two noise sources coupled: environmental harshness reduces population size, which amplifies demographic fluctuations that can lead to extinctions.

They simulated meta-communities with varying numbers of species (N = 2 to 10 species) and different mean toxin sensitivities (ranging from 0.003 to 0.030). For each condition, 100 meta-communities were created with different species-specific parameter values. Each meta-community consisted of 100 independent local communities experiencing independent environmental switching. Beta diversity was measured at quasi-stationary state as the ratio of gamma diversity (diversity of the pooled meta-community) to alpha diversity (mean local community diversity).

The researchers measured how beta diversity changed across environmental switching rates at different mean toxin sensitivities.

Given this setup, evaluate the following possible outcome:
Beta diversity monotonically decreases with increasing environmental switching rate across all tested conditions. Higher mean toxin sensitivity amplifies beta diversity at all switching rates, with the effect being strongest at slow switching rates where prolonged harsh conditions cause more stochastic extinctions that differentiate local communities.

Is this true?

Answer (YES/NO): NO